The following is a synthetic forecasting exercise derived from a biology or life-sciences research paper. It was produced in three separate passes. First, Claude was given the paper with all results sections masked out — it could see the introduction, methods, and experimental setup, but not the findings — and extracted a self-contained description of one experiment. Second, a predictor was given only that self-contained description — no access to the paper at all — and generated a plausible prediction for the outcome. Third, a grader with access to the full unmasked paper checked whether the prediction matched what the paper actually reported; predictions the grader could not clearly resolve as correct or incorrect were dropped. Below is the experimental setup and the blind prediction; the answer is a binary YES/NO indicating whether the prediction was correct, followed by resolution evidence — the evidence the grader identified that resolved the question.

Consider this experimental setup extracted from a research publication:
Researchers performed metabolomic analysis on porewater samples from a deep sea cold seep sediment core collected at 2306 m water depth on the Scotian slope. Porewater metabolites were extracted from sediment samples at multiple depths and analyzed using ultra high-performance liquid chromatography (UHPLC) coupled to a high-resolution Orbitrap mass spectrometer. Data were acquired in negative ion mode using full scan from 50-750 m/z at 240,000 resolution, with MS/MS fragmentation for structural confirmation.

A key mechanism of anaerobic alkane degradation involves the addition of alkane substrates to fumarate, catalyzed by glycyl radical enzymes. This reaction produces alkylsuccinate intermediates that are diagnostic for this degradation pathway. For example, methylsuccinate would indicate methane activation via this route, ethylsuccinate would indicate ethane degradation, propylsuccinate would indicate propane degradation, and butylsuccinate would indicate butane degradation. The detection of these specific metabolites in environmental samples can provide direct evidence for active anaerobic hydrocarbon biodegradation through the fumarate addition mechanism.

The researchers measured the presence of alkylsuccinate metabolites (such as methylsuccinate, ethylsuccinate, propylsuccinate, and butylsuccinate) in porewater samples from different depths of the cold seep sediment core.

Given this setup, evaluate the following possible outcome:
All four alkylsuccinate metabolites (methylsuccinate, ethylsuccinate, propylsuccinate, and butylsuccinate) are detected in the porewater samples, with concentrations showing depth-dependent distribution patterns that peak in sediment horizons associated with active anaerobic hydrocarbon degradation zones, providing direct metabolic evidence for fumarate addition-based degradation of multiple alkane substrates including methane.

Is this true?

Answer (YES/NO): NO